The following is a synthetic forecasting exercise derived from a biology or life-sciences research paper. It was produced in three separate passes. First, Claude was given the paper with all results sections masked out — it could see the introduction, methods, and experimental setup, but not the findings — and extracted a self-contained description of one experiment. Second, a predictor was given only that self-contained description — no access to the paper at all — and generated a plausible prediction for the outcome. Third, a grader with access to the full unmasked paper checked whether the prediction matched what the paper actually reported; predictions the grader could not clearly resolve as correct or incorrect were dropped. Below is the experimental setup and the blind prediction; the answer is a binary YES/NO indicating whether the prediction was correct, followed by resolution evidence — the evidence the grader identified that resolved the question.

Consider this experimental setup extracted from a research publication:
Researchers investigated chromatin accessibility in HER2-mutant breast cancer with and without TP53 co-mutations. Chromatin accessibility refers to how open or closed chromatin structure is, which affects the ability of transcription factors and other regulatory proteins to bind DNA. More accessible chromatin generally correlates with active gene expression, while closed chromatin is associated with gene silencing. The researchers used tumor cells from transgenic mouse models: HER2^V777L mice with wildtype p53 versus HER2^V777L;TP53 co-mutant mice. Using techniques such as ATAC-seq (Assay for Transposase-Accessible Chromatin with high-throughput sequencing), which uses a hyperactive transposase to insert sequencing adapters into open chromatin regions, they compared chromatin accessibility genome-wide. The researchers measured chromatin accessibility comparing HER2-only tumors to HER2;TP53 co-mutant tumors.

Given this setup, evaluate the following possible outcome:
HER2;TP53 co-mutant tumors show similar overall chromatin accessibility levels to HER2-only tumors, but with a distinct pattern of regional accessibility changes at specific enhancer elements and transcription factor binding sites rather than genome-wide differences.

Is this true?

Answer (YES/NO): NO